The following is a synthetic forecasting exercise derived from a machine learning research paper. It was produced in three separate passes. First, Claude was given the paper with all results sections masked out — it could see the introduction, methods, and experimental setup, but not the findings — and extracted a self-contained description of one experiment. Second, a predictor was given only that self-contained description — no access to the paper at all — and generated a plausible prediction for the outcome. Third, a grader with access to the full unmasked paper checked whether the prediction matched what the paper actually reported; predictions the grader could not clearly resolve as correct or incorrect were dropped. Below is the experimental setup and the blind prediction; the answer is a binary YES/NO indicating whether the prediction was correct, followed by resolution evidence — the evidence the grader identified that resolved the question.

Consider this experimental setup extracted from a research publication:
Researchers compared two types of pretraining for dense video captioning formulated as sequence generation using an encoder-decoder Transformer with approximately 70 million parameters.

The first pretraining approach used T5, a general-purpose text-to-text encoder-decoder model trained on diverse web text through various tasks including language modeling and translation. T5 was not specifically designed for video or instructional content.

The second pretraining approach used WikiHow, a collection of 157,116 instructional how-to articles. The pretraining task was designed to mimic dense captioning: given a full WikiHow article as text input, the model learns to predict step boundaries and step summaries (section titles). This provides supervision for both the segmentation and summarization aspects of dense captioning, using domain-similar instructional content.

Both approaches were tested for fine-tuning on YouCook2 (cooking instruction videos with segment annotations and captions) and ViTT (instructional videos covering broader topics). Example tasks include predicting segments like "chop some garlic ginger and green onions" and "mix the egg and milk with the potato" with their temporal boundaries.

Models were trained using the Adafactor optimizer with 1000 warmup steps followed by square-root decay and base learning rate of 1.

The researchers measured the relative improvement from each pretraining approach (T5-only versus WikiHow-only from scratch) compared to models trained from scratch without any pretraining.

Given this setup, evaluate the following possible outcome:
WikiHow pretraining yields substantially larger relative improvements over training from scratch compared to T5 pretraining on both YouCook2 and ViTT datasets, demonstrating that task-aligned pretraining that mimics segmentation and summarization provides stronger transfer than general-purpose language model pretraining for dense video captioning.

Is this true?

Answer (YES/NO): NO